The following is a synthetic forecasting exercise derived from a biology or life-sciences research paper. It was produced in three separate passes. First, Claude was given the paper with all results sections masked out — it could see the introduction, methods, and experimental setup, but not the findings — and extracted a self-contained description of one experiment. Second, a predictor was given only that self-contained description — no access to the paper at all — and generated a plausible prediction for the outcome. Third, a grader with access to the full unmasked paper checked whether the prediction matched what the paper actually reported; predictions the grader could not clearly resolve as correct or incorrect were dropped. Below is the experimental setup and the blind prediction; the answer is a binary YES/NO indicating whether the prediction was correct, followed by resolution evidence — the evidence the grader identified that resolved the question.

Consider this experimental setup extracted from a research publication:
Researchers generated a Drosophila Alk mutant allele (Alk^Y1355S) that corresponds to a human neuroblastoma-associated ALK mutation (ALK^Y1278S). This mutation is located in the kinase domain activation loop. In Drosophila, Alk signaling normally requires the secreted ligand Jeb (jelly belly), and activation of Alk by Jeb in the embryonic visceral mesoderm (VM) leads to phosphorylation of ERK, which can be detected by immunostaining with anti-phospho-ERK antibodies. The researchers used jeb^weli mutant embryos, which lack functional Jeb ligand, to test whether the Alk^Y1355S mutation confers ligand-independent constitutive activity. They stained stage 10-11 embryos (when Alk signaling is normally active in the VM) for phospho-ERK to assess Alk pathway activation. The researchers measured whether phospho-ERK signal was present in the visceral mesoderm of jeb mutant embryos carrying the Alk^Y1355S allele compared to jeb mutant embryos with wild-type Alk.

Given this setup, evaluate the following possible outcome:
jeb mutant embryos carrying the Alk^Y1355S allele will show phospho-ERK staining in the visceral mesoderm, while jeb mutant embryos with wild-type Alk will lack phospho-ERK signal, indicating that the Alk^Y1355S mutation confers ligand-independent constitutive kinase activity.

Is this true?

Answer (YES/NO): NO